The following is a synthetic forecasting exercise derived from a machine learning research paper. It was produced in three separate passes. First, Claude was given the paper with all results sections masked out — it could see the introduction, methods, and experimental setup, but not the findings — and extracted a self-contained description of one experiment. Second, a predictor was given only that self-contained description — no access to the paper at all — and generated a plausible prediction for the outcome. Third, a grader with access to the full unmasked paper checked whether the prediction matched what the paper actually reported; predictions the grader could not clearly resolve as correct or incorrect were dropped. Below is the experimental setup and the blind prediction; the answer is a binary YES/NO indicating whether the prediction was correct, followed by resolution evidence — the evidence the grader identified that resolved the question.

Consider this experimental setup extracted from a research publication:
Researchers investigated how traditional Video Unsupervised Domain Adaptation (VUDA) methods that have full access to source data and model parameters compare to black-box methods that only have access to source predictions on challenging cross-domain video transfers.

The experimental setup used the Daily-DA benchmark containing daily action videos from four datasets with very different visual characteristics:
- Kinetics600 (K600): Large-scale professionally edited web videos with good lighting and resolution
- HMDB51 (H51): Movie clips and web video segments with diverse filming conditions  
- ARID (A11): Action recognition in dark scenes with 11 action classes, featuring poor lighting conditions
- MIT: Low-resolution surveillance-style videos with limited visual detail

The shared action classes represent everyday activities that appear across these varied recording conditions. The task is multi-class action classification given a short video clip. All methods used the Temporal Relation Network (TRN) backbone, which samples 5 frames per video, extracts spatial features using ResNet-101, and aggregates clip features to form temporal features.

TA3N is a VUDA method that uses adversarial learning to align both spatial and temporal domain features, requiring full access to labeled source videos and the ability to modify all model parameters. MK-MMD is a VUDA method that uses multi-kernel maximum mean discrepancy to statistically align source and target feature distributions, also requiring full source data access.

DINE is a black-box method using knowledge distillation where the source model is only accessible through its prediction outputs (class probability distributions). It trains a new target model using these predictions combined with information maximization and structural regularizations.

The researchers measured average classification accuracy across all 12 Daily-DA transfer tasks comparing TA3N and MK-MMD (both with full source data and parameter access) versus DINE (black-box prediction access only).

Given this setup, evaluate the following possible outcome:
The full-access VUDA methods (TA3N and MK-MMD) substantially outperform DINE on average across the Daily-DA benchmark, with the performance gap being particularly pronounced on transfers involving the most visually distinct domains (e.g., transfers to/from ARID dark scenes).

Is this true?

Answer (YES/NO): NO